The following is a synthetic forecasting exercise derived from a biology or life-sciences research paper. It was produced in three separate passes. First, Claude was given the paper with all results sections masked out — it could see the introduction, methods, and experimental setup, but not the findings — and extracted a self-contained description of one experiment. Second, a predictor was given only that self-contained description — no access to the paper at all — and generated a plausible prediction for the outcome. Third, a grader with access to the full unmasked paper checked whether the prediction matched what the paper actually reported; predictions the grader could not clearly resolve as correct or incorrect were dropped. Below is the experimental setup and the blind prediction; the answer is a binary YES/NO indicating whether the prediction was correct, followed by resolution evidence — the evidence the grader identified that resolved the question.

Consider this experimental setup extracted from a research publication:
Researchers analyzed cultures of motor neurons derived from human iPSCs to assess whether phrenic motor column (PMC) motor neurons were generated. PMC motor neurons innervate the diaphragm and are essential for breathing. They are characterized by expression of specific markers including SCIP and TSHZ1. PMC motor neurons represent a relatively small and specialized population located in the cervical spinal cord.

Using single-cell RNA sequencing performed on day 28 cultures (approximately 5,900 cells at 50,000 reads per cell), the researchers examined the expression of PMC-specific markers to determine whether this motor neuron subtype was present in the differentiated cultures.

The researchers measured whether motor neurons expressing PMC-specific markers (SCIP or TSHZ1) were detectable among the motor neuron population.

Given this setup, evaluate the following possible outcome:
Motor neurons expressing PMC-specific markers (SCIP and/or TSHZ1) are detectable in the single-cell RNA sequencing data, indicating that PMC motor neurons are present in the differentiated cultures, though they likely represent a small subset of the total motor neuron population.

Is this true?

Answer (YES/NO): YES